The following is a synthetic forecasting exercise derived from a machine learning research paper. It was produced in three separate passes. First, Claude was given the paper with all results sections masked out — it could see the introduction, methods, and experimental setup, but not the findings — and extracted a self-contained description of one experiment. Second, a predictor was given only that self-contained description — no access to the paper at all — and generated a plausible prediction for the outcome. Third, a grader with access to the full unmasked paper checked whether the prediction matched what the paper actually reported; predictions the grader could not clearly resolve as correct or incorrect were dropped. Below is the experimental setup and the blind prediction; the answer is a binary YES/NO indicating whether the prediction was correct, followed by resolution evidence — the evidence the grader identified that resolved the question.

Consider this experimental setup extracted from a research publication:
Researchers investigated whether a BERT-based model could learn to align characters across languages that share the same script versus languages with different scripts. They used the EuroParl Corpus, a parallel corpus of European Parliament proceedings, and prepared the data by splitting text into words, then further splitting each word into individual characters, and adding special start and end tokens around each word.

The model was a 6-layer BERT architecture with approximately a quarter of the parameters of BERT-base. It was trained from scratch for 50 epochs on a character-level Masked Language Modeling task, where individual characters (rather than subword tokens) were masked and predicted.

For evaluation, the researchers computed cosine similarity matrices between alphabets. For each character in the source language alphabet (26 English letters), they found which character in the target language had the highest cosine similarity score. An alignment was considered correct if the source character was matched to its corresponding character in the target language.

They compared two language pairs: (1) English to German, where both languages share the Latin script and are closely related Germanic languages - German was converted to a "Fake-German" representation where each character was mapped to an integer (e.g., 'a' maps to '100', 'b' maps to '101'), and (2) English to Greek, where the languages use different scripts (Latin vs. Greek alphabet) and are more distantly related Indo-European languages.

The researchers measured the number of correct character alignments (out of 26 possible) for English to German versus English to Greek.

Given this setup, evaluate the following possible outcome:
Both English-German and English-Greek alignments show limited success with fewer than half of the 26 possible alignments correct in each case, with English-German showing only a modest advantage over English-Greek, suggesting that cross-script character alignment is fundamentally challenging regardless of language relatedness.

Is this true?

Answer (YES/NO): NO